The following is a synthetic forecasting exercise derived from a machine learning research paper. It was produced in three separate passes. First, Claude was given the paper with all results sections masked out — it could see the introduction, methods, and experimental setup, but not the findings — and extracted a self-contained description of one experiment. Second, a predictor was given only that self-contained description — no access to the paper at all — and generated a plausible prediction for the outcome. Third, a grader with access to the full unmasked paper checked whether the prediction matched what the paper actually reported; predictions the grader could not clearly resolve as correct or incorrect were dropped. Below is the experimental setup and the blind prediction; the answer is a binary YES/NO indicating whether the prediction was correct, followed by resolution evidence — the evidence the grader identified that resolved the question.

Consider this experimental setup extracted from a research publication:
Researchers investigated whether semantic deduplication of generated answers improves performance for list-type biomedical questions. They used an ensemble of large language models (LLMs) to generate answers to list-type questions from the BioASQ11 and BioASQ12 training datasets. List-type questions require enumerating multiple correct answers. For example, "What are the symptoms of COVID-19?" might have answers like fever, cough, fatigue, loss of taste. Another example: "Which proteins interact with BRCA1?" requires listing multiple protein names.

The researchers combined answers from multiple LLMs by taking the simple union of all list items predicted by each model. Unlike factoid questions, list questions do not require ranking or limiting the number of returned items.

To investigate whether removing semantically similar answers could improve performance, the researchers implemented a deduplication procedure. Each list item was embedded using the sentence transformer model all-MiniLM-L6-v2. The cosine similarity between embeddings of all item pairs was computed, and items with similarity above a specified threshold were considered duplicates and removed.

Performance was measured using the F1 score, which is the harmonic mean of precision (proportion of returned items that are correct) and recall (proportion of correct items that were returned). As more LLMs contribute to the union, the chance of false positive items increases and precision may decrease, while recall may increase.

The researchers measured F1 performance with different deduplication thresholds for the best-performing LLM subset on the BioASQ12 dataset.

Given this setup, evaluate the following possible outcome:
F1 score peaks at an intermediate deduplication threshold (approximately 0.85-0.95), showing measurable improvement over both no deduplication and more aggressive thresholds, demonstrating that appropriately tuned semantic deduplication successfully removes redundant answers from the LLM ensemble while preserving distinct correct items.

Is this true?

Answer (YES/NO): NO